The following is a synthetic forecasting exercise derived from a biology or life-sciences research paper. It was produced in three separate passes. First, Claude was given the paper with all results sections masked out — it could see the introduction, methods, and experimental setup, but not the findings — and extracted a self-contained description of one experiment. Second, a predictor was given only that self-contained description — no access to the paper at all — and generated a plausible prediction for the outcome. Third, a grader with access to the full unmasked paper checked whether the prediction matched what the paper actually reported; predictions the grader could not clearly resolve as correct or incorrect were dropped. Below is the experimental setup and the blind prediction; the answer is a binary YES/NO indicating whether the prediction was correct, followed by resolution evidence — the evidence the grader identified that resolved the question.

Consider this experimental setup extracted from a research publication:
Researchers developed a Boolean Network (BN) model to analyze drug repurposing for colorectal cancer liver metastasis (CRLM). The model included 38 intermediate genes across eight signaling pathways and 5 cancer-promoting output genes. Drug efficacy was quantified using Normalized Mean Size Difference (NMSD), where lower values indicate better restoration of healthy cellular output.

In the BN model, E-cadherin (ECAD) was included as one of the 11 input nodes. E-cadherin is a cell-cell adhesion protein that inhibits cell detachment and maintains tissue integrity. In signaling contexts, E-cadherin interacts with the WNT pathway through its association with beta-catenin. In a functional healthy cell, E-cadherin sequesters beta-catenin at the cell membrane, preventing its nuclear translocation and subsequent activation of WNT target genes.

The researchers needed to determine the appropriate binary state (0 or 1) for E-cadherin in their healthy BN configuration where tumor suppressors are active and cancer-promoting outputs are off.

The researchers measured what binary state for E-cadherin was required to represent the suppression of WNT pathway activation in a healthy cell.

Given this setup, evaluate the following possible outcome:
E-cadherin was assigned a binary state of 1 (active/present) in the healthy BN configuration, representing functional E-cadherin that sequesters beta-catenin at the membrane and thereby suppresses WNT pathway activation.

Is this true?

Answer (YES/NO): NO